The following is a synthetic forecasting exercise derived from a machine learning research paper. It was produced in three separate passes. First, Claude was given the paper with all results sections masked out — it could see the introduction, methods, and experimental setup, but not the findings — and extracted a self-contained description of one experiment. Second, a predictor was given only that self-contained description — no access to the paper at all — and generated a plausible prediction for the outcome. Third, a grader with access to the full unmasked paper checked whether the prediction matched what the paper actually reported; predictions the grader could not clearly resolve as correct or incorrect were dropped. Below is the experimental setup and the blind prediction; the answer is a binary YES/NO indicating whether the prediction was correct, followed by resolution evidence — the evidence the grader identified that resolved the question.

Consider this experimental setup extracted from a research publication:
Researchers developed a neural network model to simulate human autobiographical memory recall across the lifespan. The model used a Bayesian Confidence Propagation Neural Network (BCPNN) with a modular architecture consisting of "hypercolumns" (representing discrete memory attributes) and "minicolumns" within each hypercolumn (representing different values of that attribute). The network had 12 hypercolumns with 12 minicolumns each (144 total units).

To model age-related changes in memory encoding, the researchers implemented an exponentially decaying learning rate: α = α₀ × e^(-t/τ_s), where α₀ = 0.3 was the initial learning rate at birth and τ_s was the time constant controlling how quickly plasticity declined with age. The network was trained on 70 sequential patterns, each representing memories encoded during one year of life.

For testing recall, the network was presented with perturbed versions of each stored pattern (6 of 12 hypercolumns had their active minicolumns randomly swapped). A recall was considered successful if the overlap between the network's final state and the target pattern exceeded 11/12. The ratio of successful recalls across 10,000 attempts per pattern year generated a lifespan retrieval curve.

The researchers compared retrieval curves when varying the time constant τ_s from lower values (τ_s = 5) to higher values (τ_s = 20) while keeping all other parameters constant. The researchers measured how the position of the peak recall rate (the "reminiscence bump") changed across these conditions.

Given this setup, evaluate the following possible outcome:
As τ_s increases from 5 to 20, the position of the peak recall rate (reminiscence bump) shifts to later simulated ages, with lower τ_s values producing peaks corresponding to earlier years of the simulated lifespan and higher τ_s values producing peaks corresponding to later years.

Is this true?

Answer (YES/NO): YES